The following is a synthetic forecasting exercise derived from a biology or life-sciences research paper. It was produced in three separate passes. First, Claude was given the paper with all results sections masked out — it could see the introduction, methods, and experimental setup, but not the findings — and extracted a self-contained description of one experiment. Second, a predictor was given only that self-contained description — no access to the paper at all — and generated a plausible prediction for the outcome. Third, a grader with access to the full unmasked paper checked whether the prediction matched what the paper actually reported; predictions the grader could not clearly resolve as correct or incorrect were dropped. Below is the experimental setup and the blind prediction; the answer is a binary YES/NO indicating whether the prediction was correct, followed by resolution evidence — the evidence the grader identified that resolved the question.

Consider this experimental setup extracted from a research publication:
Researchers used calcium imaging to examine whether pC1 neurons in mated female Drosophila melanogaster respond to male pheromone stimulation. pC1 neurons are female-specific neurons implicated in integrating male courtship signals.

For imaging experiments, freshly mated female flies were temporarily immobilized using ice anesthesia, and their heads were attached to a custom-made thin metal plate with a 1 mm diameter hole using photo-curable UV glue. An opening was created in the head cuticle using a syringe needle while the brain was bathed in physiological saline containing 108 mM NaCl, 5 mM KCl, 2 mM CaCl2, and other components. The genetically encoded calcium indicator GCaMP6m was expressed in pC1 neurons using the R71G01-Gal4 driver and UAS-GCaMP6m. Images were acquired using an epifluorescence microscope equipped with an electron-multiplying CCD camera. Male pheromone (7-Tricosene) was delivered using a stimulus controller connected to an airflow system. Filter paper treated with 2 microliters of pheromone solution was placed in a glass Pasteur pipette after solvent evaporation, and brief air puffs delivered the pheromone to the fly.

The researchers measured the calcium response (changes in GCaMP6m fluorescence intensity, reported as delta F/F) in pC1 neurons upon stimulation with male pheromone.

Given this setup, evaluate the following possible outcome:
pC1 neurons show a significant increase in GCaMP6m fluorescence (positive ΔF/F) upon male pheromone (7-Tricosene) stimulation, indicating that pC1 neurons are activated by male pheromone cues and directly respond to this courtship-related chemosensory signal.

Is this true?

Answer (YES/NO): NO